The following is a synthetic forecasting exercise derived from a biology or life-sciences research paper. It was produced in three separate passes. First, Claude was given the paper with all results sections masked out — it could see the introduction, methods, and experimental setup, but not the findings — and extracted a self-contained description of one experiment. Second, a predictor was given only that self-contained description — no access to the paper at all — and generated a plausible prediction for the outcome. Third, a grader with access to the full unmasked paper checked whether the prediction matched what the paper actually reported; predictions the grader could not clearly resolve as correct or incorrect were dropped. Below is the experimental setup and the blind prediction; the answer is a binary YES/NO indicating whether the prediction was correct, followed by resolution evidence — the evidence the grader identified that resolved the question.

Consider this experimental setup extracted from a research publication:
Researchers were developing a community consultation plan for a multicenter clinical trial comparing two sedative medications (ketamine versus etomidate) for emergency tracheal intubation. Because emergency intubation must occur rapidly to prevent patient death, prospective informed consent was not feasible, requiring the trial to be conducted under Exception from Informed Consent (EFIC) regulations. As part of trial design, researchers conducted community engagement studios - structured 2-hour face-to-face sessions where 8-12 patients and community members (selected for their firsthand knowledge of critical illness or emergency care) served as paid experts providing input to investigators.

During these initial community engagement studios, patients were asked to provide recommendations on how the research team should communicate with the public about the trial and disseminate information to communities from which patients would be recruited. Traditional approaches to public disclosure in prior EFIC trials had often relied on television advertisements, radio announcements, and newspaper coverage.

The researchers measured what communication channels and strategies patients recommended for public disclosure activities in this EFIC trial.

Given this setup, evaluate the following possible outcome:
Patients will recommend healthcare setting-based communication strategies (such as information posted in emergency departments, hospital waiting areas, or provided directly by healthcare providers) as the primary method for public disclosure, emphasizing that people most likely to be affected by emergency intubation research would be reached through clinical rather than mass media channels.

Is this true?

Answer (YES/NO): NO